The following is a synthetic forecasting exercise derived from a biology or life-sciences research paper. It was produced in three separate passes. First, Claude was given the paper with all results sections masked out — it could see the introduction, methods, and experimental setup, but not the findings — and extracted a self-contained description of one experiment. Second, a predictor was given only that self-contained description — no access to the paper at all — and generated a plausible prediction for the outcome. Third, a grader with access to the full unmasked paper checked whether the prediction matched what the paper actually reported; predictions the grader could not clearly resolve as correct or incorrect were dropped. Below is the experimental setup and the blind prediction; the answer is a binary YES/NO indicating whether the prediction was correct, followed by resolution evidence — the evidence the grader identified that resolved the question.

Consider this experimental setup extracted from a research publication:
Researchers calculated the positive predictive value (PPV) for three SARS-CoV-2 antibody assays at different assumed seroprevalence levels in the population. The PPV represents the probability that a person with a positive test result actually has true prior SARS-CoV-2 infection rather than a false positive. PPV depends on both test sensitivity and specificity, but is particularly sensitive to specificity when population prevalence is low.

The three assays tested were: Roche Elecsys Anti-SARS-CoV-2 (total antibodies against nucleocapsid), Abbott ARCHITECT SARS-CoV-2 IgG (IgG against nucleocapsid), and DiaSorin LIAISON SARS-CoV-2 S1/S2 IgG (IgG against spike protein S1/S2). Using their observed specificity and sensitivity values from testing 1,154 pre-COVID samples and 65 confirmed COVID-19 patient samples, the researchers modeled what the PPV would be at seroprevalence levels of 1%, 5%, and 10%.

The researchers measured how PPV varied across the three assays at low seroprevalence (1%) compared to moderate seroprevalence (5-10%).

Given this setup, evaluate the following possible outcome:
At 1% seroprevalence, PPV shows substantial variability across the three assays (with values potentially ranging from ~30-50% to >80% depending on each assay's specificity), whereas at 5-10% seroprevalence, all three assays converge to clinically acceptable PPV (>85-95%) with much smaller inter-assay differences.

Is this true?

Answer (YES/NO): NO